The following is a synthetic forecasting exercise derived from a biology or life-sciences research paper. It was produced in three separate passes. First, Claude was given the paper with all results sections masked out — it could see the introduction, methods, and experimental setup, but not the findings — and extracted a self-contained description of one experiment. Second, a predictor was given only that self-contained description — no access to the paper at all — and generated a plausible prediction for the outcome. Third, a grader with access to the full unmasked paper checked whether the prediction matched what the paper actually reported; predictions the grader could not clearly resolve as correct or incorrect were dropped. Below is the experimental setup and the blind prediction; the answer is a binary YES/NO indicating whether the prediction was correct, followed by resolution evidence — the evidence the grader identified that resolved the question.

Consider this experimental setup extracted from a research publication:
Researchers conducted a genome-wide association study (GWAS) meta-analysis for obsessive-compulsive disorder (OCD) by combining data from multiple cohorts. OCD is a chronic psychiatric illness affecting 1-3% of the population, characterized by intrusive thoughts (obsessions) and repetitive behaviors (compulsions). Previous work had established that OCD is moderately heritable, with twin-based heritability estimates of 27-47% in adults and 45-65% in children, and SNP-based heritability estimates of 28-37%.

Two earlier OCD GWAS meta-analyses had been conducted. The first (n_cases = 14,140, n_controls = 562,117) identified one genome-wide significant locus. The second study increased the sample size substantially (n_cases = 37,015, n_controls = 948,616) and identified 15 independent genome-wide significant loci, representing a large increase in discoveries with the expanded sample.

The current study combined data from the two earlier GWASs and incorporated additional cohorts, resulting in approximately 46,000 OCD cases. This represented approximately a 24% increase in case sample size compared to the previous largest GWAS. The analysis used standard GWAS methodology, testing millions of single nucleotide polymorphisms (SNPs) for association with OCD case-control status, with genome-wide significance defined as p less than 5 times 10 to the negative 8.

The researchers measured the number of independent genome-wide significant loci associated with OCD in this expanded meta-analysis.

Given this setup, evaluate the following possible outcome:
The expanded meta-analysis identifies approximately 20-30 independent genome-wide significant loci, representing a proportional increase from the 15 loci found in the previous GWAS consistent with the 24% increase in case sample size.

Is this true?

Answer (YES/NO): NO